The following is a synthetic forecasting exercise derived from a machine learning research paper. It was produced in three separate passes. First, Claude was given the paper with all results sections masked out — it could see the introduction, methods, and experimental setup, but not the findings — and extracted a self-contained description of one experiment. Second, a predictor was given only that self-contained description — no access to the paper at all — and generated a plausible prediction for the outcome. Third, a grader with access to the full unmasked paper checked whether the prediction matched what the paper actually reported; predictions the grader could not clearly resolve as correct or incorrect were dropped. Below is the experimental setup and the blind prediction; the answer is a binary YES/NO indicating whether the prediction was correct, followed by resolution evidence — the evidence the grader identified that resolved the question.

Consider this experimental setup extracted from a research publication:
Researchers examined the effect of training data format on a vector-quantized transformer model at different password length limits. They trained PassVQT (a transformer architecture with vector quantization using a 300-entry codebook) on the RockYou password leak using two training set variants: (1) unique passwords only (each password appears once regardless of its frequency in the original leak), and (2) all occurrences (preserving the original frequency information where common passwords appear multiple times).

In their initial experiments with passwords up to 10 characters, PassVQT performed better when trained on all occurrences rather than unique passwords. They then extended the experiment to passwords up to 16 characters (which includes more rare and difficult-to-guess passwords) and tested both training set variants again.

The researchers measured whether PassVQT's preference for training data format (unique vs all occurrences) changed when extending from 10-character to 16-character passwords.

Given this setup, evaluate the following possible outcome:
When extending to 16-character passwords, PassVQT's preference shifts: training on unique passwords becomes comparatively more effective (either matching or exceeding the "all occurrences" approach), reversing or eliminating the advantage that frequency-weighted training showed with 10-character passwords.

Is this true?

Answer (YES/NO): YES